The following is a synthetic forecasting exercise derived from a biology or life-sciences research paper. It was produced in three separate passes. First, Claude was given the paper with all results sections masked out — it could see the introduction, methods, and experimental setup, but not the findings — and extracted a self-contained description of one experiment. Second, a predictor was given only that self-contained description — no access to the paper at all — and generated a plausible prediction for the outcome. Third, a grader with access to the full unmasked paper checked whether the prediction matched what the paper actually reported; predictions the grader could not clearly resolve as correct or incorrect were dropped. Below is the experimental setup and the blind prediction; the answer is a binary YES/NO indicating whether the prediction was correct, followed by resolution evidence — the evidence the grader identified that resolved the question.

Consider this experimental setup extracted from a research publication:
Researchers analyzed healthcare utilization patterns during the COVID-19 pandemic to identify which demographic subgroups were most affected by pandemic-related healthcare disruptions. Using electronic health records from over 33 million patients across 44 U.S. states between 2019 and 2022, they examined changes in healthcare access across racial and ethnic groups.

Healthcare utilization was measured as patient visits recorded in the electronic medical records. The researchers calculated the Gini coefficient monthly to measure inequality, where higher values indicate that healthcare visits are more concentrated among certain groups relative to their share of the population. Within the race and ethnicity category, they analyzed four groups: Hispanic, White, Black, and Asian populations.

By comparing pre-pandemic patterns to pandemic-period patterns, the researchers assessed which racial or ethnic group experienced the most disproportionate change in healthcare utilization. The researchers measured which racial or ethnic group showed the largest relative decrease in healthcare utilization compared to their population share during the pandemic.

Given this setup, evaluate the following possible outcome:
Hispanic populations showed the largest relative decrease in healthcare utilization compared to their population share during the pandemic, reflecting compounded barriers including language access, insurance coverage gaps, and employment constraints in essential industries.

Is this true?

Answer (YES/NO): YES